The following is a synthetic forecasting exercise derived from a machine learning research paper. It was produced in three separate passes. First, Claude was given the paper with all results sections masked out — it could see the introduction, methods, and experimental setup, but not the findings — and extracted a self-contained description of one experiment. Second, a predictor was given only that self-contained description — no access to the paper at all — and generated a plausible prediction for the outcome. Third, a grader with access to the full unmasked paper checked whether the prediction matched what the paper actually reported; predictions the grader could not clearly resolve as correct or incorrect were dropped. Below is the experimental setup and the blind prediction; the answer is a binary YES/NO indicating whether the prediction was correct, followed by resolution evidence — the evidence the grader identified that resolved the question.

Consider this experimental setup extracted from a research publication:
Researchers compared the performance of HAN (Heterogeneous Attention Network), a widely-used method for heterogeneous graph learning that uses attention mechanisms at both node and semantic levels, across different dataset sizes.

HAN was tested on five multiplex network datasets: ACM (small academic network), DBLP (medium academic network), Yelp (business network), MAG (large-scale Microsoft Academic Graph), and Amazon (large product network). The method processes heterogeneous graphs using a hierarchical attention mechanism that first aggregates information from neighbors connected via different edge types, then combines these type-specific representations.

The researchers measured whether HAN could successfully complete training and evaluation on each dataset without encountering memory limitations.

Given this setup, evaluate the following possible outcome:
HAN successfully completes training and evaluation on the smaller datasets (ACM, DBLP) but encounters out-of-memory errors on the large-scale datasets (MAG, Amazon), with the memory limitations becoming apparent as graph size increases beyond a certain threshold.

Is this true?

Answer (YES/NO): YES